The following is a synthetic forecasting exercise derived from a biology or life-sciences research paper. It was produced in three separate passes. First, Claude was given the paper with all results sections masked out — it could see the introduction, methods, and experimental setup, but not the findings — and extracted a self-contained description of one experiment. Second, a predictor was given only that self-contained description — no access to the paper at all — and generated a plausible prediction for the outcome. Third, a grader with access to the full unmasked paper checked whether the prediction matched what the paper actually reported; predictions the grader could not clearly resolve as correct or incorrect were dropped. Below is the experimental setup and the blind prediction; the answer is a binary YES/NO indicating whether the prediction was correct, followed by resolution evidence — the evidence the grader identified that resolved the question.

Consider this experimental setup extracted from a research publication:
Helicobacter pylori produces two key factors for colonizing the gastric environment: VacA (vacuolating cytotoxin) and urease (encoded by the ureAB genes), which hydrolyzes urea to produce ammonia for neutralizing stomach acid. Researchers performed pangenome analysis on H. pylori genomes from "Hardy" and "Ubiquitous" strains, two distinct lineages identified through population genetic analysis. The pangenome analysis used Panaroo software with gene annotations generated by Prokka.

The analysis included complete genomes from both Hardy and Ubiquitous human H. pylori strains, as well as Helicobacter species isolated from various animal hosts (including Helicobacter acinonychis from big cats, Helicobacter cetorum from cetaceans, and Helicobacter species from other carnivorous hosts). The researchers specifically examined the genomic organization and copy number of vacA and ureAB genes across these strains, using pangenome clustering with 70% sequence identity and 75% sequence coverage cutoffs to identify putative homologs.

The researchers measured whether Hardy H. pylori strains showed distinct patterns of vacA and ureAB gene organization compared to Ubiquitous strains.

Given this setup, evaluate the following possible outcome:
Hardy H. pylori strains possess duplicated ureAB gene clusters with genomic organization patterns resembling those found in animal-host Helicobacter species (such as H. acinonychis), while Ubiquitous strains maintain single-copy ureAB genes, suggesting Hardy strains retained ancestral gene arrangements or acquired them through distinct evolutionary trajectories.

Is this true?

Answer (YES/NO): YES